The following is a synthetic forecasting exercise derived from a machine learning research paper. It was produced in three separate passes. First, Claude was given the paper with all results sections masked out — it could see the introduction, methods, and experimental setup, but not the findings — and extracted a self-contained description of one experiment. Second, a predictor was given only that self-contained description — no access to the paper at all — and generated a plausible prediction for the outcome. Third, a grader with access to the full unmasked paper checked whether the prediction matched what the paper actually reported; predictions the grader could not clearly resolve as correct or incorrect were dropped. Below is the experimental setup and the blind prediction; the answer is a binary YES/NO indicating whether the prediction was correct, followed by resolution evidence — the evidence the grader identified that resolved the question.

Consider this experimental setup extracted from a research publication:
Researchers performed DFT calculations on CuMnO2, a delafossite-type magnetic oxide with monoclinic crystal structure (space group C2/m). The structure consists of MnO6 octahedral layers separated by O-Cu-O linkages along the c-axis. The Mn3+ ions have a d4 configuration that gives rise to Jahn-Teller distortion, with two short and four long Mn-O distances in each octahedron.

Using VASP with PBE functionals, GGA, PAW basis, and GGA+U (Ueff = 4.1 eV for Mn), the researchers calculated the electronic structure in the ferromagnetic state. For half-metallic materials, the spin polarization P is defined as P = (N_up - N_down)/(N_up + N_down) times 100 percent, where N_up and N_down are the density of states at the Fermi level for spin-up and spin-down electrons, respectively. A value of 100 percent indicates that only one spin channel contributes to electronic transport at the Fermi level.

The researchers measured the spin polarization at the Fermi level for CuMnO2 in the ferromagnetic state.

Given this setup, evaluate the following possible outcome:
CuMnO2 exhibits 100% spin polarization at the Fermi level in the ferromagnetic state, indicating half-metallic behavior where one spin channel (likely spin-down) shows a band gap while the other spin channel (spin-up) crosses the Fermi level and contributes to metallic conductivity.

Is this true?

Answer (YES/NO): YES